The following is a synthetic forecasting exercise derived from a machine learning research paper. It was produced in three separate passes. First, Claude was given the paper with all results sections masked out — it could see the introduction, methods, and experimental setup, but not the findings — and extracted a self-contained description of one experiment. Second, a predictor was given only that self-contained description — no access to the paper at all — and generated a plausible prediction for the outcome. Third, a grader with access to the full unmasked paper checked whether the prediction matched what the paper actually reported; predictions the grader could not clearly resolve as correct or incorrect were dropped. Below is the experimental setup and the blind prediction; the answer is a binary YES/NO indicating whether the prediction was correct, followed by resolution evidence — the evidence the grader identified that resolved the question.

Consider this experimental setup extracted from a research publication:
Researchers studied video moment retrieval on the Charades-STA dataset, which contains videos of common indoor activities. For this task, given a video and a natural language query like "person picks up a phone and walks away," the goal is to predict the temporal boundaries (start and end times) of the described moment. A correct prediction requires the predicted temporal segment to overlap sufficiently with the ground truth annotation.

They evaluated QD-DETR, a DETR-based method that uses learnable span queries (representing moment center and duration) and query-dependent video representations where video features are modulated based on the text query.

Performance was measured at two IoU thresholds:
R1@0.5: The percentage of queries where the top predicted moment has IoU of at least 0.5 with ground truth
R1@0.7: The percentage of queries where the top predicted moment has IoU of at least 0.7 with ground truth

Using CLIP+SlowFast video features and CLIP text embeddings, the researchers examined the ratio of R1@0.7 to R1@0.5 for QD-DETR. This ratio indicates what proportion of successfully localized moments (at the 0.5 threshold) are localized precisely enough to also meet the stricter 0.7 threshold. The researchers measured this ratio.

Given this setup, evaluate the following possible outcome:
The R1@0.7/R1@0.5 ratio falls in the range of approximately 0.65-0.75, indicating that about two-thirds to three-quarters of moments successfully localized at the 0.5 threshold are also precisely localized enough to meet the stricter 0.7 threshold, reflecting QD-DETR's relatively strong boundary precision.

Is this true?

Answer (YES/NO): NO